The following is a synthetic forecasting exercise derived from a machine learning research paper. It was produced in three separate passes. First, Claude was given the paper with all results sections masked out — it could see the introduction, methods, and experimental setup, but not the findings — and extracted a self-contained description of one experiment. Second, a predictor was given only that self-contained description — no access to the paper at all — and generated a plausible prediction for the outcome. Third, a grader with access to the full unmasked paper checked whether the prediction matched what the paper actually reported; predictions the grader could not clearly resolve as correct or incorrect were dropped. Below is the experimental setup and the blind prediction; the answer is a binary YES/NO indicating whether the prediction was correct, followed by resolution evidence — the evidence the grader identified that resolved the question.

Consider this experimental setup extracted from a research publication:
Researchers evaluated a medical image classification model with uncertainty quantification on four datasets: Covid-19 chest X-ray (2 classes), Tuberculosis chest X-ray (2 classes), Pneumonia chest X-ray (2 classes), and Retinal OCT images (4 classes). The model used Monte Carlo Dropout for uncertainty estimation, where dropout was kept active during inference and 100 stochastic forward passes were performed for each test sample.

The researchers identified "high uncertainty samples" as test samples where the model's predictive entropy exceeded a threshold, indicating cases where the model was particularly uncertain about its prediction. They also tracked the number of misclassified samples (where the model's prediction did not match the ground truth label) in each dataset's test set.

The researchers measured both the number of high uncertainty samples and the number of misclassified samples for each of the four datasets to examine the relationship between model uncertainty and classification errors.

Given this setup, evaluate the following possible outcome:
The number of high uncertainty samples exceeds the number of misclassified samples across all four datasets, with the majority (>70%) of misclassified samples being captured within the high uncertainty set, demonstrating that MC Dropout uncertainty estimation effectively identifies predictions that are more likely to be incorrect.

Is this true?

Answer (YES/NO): NO